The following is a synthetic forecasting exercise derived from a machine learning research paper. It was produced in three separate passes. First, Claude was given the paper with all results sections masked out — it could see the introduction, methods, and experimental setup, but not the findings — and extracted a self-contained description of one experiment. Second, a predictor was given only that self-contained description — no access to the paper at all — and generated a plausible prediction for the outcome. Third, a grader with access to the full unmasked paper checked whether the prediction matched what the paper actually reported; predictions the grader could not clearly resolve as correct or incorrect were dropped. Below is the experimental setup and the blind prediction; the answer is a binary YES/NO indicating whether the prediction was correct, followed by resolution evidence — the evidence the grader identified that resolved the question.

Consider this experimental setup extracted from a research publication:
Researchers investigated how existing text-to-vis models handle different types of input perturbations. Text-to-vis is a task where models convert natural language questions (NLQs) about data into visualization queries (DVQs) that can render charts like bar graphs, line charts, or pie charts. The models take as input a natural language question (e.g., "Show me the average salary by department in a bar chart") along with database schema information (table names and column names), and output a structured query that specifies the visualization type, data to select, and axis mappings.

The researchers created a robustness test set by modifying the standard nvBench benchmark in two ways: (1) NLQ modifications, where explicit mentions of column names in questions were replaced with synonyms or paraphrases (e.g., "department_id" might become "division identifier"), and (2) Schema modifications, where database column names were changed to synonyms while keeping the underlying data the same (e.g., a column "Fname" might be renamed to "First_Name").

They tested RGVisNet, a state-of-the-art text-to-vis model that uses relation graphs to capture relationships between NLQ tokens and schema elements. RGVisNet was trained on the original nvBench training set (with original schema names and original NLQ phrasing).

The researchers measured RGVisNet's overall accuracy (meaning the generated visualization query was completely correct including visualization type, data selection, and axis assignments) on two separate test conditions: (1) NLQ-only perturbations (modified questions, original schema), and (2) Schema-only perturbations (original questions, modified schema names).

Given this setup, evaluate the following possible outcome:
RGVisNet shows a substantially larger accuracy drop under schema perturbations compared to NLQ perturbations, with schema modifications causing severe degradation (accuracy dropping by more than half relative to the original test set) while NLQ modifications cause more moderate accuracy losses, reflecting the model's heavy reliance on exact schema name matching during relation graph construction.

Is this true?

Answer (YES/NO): NO